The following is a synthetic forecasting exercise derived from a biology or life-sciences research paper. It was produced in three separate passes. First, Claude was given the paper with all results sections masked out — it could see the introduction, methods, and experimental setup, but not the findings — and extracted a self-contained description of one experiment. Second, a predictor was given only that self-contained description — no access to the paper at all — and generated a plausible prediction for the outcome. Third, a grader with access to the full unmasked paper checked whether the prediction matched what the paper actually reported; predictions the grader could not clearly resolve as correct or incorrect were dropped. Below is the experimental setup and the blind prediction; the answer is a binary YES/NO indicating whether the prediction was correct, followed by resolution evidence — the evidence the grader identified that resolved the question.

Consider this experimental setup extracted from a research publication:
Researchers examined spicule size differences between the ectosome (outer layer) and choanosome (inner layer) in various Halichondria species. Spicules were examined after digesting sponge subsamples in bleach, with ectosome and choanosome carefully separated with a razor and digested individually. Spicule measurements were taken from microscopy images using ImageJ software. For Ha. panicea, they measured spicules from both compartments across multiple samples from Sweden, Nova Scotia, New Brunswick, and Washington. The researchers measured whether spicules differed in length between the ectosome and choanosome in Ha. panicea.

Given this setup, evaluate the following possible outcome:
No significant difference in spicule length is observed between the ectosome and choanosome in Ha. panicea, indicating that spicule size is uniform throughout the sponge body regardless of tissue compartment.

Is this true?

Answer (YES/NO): NO